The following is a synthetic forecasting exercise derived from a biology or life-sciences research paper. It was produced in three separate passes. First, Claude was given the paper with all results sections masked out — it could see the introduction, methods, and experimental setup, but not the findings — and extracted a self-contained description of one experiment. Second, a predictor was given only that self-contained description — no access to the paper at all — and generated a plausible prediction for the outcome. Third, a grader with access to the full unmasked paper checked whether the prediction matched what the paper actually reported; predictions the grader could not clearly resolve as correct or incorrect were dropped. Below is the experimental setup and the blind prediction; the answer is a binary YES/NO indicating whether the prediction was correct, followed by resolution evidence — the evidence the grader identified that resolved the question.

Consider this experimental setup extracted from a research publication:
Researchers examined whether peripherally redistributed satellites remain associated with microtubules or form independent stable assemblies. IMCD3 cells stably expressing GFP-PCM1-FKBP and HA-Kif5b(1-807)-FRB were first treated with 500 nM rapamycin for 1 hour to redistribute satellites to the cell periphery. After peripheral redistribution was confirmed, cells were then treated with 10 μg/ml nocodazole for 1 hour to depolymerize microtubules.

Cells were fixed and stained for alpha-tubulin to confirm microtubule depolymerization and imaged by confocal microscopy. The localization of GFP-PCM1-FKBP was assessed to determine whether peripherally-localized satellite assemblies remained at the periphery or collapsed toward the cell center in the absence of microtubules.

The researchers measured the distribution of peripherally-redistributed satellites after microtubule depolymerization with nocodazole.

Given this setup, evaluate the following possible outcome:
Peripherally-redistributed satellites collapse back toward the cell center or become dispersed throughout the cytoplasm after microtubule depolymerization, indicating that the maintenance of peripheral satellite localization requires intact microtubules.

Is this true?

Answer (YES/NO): NO